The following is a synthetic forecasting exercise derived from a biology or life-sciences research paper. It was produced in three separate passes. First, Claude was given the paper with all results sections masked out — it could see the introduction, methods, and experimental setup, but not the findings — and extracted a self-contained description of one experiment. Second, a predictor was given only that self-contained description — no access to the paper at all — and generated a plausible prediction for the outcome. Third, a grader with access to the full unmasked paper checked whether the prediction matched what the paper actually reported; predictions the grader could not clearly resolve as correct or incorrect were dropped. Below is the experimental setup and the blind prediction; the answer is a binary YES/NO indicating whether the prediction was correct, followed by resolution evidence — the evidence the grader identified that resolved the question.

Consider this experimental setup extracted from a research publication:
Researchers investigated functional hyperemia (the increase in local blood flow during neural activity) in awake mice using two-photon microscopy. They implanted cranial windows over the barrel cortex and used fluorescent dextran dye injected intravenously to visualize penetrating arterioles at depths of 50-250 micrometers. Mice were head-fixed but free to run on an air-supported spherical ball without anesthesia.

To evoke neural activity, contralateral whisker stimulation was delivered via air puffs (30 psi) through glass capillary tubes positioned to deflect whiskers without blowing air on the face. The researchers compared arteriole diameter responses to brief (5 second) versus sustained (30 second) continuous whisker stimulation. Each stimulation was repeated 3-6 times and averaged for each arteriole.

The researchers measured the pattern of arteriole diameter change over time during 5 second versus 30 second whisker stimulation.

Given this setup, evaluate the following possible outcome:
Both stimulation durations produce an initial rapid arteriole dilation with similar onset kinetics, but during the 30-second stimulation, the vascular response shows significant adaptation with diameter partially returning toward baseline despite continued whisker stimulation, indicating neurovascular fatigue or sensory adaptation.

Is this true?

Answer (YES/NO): NO